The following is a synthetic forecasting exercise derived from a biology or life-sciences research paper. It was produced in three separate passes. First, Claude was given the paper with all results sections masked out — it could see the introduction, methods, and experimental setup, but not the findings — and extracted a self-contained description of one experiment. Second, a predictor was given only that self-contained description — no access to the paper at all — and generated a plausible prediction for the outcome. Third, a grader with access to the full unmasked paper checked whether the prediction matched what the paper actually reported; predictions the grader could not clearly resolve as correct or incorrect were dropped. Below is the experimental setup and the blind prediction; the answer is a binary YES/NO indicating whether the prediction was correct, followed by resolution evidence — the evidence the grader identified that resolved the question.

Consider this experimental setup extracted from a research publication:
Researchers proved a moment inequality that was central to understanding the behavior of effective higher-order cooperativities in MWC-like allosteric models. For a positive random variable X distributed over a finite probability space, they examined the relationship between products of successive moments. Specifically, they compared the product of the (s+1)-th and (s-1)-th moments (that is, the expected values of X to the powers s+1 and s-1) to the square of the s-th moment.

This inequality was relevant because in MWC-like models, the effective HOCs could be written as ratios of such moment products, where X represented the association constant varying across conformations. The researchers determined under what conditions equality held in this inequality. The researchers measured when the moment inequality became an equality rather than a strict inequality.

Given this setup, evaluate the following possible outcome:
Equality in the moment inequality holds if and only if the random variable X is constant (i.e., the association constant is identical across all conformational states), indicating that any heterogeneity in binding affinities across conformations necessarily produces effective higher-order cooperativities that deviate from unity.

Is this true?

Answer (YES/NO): YES